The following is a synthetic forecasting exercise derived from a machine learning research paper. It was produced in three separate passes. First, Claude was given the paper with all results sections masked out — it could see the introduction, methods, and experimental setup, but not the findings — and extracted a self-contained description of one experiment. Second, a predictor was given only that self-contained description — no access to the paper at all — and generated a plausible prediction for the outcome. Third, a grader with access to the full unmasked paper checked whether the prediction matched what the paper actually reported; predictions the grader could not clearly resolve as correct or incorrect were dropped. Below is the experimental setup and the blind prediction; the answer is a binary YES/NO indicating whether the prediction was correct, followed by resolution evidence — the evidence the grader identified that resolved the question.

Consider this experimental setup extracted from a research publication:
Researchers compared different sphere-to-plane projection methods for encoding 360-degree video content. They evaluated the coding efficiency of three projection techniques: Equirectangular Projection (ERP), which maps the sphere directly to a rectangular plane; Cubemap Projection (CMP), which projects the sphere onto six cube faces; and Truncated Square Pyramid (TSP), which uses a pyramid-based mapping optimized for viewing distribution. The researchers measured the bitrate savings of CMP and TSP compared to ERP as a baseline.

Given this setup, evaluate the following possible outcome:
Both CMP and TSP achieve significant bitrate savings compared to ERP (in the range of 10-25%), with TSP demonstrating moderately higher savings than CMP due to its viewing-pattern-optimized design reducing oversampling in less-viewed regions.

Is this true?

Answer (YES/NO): NO